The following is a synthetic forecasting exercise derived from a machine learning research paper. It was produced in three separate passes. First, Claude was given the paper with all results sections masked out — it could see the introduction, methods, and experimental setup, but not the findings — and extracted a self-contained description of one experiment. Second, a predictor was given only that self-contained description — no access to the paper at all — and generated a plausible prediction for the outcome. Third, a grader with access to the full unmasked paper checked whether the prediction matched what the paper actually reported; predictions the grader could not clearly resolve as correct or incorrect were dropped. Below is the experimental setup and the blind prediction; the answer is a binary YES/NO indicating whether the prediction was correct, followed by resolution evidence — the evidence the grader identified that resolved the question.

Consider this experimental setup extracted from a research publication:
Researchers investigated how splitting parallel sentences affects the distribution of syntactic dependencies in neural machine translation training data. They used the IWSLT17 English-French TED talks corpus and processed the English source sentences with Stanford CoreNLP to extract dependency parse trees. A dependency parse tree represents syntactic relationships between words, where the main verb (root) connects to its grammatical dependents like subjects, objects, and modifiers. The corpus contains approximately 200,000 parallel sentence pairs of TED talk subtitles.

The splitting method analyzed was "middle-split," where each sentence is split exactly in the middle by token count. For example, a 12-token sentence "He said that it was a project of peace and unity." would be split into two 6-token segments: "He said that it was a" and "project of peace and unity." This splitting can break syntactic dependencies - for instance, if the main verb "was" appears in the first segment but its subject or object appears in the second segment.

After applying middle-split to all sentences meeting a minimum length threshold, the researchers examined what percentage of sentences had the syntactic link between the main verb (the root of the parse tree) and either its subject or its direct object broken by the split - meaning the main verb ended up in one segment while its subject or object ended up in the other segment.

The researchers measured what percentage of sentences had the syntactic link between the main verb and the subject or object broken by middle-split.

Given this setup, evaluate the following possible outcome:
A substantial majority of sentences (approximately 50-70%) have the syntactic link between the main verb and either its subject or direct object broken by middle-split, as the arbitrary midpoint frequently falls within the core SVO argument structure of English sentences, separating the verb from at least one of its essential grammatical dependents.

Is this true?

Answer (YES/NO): NO